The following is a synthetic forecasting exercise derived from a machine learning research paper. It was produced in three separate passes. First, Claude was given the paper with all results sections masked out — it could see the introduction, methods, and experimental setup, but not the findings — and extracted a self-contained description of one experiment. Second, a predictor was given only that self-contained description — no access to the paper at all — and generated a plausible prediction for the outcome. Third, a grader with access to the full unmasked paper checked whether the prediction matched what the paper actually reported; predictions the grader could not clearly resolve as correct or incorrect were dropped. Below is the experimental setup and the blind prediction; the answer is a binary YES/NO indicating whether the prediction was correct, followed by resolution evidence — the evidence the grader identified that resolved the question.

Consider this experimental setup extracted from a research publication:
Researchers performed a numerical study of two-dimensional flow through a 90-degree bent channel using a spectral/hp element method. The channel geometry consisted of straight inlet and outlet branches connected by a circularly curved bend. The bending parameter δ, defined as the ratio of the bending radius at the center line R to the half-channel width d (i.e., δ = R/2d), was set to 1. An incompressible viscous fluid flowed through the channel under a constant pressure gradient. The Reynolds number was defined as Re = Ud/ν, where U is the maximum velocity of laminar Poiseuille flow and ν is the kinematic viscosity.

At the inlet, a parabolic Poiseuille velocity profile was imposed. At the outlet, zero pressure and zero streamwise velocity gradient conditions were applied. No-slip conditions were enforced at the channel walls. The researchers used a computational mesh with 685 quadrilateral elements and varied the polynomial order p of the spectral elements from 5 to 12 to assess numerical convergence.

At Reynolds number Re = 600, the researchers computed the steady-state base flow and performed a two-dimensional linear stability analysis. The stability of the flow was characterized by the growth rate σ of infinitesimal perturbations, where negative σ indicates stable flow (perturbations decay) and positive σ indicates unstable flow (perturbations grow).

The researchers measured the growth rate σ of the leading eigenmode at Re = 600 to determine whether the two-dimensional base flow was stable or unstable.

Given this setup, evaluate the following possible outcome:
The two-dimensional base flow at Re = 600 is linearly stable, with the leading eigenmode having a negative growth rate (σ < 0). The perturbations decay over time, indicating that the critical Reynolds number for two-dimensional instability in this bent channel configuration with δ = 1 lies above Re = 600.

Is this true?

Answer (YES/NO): YES